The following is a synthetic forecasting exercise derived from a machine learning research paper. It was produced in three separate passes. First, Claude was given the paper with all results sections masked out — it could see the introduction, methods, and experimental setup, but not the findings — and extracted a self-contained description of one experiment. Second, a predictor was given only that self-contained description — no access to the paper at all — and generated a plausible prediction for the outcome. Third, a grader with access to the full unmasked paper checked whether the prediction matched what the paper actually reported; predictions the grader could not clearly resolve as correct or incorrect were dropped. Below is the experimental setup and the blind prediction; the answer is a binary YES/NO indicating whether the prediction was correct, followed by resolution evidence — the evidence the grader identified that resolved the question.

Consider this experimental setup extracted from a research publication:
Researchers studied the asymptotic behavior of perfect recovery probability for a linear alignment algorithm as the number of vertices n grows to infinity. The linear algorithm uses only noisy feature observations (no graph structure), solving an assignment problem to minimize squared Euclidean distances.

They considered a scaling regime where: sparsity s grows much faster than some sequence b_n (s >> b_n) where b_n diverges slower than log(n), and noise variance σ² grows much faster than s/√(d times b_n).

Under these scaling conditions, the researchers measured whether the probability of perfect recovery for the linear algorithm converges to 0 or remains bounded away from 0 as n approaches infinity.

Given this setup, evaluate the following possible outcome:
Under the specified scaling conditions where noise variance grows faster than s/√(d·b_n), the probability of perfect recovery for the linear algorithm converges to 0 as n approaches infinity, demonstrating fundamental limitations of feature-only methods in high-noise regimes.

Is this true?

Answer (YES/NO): YES